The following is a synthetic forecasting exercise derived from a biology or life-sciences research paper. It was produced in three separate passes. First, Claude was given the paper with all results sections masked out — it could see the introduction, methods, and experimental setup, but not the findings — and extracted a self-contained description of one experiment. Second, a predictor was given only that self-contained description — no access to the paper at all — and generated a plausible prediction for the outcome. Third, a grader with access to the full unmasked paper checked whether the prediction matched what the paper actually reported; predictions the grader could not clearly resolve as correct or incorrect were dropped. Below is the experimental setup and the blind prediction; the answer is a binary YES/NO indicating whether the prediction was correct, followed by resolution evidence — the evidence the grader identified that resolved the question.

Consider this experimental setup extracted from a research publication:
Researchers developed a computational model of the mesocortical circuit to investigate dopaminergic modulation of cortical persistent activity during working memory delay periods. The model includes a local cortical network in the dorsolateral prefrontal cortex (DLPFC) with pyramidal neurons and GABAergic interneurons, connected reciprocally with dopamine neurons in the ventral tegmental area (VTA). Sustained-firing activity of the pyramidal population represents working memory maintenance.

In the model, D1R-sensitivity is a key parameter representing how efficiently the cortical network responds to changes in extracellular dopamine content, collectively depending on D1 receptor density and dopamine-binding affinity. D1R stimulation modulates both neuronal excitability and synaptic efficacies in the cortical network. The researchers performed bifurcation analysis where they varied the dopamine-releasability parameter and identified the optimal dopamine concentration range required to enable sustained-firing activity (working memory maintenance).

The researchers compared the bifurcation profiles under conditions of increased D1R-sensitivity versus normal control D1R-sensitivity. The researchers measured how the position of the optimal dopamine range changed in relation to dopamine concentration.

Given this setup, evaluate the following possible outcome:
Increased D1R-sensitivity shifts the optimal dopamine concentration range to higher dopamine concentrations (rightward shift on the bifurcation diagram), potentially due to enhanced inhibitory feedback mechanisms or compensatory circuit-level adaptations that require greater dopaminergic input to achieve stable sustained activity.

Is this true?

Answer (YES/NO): NO